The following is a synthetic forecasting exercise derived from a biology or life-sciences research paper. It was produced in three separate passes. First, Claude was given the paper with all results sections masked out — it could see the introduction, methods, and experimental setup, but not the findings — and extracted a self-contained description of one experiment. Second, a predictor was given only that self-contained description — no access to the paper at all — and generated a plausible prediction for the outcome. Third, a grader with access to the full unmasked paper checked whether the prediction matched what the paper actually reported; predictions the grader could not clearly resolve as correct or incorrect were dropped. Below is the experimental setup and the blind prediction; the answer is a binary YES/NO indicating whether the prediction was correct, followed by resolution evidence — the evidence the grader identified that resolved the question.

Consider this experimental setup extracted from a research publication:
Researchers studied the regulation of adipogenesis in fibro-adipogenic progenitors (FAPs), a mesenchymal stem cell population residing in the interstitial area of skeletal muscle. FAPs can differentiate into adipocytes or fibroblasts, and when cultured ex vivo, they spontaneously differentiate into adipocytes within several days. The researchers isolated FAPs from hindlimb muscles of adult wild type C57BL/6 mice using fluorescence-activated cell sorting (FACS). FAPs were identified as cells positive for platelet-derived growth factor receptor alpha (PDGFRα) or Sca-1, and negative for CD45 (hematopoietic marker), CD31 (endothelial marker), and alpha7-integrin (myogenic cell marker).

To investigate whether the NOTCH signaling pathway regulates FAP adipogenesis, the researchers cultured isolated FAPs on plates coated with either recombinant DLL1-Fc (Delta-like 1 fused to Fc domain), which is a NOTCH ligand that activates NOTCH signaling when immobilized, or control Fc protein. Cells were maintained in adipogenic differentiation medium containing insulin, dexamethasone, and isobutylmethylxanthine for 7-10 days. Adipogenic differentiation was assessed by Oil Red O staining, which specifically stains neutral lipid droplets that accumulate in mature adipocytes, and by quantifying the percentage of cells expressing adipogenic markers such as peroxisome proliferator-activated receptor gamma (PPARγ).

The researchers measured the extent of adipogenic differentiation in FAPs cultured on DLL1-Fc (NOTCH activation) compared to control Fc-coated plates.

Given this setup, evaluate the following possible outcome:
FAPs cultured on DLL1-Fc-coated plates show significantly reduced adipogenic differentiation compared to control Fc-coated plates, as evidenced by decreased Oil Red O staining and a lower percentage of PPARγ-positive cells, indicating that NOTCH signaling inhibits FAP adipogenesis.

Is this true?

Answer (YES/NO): YES